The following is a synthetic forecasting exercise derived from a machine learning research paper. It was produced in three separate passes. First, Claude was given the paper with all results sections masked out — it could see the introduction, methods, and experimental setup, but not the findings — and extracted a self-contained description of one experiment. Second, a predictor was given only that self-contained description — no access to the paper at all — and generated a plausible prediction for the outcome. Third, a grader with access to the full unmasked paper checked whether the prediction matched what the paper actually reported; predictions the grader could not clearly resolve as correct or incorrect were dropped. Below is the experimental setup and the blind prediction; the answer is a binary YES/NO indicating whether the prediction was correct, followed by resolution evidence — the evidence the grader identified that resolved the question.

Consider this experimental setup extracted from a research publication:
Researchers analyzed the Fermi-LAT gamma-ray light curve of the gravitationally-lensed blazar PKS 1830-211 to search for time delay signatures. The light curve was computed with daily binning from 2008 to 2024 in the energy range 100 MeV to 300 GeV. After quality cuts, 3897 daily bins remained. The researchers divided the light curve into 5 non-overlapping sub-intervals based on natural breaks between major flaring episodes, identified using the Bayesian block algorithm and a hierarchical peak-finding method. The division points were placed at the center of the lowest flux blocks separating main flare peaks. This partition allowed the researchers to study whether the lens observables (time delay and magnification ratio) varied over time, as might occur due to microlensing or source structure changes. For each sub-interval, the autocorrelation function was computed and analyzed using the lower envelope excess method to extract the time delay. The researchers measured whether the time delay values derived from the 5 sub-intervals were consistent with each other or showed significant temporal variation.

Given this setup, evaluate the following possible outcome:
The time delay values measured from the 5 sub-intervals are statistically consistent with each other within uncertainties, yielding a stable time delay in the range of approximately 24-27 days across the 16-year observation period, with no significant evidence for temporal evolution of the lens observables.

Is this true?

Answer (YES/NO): NO